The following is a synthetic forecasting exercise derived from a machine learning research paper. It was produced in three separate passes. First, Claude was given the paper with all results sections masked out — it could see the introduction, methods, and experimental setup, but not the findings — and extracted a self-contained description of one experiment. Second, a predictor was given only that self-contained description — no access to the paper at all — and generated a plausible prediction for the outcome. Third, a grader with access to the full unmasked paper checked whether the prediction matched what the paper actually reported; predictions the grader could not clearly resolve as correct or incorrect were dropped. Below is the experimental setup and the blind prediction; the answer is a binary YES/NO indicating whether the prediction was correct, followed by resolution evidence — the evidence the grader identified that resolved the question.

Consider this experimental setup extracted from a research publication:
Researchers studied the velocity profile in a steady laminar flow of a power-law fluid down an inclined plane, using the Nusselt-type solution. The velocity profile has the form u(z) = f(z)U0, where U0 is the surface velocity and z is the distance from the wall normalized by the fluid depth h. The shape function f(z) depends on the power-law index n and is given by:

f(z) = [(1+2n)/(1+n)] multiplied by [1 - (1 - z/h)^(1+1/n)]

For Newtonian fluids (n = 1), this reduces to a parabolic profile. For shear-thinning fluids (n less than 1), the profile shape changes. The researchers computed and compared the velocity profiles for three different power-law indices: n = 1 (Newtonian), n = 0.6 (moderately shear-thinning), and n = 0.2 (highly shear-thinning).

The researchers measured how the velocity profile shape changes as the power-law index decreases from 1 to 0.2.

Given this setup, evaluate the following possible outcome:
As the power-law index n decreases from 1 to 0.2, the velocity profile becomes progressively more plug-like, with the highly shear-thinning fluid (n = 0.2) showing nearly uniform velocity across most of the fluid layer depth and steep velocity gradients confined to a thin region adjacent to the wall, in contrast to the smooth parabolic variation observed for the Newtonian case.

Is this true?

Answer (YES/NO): YES